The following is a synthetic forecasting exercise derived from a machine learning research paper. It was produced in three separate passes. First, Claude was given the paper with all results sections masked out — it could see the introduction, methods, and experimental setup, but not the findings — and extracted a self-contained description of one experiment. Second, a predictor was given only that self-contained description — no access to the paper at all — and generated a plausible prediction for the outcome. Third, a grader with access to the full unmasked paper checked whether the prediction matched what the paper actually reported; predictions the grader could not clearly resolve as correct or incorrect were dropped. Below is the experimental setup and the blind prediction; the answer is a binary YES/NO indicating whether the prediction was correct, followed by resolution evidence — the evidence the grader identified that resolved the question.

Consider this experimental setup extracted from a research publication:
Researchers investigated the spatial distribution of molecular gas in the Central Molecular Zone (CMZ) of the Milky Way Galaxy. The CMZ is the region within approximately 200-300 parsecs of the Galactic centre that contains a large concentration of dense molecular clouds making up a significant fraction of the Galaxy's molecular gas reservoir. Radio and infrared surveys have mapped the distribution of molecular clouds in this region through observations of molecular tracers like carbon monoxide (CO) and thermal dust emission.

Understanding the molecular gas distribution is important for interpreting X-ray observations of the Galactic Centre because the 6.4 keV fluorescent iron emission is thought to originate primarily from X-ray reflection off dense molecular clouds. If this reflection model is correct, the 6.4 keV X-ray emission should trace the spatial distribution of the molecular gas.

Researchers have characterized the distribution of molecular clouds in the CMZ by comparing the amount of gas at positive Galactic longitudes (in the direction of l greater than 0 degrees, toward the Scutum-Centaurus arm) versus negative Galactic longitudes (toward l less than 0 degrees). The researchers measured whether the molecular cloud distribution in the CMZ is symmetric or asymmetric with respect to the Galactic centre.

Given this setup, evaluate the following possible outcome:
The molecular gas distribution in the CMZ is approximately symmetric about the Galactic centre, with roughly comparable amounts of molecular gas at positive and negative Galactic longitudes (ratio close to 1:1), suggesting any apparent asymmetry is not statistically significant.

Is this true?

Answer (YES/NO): NO